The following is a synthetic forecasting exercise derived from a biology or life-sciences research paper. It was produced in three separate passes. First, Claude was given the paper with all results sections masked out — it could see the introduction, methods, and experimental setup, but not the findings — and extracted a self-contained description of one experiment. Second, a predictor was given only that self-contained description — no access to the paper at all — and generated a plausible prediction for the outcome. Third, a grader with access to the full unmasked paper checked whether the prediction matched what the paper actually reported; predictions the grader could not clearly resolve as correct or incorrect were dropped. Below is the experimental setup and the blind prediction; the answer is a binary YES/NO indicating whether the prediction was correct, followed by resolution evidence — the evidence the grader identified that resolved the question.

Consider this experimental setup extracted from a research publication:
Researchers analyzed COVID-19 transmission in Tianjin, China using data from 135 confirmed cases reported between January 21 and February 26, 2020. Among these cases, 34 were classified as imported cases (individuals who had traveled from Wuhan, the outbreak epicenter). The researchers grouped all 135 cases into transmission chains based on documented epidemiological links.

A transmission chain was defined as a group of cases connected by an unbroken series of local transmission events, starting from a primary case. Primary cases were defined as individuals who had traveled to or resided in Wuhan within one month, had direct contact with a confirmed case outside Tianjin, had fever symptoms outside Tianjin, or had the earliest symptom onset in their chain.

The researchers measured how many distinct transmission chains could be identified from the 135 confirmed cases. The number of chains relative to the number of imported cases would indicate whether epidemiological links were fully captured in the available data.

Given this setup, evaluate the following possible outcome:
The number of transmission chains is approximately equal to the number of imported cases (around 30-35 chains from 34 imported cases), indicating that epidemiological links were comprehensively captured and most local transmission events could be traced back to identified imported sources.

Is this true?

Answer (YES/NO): NO